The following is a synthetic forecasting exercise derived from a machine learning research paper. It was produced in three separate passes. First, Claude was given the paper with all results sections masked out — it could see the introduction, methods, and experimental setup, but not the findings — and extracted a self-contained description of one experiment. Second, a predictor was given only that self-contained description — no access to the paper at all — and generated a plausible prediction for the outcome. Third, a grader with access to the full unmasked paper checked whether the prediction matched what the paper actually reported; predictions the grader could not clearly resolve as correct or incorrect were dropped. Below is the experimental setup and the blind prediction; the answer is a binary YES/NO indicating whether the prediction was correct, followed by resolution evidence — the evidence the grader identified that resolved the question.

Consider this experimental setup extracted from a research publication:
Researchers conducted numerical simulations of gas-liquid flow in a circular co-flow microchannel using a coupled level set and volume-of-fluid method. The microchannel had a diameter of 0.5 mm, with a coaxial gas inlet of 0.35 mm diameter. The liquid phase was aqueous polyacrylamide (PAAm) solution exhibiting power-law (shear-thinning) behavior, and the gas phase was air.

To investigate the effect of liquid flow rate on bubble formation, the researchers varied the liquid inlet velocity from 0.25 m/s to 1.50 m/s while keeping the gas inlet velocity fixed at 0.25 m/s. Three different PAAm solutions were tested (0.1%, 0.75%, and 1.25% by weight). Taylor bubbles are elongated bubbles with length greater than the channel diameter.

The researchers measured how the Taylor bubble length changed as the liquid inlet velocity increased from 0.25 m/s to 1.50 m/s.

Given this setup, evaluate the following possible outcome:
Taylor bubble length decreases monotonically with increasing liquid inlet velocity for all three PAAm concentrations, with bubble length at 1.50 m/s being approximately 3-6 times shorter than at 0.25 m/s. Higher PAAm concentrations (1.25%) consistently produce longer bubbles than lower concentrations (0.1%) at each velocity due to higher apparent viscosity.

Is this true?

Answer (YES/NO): NO